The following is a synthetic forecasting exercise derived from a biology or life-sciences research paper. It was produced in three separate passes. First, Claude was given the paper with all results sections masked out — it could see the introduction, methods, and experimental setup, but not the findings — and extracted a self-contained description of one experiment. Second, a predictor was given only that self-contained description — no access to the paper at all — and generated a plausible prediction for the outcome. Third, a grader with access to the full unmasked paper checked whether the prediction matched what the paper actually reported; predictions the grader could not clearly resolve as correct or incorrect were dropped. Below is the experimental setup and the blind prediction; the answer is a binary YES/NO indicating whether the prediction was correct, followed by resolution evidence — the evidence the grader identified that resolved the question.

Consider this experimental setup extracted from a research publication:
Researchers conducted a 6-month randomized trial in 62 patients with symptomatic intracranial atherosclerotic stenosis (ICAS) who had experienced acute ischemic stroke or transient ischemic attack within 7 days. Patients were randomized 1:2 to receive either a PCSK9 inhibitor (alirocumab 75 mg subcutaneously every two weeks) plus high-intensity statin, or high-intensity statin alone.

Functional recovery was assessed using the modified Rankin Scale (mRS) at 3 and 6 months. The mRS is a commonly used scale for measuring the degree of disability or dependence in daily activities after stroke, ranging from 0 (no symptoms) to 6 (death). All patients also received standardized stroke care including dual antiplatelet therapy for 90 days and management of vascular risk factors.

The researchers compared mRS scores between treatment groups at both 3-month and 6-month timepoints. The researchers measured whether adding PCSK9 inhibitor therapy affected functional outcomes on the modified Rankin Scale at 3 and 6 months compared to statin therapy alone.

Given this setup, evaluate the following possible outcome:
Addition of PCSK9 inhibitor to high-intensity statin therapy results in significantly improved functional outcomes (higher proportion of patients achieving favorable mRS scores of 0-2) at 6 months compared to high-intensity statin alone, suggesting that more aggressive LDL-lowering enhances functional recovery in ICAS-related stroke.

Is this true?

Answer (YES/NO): NO